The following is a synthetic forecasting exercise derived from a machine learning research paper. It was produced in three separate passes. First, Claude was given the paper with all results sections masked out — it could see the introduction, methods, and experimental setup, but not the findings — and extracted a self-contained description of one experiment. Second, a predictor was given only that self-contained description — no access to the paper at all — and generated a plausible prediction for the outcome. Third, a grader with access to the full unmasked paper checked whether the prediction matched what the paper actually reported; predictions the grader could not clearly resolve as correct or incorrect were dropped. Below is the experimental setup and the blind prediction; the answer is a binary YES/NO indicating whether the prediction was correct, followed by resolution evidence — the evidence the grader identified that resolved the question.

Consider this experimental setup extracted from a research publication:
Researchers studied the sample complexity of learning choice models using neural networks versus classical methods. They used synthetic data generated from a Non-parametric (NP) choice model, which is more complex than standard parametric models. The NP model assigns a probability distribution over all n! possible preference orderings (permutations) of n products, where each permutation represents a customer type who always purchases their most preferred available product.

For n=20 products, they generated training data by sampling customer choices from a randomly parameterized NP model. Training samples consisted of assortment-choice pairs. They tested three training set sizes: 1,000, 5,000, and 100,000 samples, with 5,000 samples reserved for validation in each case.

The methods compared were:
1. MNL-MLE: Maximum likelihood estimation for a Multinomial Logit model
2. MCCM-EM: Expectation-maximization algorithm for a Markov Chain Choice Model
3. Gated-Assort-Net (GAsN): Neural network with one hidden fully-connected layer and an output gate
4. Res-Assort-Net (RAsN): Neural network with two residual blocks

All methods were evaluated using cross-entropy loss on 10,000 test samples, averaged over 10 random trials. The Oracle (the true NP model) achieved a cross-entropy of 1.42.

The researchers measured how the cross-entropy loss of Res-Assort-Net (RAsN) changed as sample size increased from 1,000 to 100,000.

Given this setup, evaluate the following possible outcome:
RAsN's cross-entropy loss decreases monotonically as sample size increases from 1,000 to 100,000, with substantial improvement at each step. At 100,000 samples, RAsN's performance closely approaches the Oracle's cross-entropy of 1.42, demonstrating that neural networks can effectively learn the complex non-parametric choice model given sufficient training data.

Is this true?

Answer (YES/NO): NO